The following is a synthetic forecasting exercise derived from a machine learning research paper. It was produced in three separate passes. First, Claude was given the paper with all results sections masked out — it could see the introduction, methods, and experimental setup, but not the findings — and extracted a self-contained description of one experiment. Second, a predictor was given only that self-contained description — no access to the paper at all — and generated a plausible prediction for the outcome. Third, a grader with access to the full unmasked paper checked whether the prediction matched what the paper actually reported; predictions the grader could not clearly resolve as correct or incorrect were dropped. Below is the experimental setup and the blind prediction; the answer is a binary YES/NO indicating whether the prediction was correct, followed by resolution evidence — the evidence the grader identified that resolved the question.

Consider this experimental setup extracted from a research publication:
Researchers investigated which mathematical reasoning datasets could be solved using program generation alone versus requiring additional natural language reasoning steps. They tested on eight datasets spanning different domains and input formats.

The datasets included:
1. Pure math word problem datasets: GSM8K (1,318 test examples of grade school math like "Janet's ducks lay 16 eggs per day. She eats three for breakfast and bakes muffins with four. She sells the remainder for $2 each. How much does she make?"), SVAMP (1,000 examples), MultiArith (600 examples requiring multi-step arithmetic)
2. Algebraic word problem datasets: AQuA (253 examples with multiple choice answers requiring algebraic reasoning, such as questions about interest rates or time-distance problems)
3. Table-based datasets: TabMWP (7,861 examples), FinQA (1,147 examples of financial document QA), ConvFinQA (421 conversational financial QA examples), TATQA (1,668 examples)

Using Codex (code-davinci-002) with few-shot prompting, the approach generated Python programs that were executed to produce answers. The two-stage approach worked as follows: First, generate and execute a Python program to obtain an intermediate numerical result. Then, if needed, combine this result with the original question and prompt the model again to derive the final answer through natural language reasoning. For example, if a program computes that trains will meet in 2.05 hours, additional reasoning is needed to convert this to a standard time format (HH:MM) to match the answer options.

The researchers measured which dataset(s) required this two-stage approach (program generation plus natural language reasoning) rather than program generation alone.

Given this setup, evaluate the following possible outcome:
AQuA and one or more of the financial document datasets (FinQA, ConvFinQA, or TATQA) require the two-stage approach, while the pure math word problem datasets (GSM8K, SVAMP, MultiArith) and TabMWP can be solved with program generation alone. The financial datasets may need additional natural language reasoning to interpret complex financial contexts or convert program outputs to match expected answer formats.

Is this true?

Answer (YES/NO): NO